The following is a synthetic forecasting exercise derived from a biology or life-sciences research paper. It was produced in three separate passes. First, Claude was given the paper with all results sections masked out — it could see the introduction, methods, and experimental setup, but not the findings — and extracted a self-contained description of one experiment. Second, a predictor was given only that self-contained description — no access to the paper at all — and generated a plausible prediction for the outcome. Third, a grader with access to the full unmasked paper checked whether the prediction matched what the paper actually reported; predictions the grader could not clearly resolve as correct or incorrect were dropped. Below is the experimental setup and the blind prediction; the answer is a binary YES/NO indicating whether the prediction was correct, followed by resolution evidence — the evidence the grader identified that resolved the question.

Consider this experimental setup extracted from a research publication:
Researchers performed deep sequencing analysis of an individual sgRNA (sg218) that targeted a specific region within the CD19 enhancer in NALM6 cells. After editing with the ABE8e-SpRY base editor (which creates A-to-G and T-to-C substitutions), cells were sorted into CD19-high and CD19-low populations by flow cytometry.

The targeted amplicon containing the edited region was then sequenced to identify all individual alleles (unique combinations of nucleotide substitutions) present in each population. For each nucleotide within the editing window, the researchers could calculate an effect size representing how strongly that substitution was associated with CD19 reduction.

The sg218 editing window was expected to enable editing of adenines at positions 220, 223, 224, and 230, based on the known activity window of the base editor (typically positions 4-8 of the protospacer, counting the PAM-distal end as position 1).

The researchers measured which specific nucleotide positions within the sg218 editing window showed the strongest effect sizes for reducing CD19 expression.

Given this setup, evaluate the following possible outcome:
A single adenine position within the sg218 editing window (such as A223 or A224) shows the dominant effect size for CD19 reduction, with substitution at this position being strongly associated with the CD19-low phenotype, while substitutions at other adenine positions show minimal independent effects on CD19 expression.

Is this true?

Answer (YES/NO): NO